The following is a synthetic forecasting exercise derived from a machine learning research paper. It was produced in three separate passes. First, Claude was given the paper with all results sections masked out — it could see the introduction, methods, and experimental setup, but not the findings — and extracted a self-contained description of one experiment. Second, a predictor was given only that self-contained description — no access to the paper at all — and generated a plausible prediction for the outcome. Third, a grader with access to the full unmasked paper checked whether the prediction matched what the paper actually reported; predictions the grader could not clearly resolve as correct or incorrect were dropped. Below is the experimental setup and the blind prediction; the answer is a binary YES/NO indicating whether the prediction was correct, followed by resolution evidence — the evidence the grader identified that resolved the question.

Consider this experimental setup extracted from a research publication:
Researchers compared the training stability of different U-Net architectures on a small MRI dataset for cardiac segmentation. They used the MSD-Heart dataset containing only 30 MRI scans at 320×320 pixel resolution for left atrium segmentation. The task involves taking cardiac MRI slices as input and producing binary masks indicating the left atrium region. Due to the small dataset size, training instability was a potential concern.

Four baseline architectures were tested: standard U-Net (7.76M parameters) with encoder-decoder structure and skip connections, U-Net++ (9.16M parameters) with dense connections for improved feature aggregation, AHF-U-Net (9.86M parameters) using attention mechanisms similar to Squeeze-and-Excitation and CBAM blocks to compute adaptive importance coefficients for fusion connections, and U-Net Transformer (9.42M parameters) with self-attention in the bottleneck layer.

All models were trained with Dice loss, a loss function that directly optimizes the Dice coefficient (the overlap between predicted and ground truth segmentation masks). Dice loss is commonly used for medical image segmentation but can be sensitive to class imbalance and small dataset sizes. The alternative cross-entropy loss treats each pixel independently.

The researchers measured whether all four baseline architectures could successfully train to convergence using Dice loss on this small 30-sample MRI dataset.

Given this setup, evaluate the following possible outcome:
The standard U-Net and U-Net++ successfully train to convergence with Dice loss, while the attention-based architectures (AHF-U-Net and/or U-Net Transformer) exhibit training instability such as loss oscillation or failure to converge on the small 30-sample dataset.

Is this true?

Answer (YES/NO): YES